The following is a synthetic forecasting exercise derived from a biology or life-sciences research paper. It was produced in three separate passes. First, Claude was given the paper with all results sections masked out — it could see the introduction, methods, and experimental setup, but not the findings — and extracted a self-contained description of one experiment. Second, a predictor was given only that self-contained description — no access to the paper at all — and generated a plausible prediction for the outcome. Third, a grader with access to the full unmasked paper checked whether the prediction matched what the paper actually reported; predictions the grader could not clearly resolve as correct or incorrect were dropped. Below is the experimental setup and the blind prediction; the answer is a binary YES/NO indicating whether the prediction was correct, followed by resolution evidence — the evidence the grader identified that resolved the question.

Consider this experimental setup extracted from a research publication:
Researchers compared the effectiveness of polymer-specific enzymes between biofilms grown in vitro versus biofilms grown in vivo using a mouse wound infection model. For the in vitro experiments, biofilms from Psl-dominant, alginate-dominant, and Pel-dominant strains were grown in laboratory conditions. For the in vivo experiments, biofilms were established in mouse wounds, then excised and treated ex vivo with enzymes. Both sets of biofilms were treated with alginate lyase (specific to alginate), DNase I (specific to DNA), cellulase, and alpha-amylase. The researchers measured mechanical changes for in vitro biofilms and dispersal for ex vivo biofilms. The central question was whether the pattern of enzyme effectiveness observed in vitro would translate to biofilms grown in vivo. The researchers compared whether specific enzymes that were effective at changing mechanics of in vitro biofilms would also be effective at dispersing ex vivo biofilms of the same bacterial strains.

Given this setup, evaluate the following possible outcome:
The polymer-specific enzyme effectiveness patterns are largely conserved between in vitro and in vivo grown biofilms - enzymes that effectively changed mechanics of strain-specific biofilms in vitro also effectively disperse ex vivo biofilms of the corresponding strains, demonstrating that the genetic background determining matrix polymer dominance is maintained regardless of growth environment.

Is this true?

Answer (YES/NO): NO